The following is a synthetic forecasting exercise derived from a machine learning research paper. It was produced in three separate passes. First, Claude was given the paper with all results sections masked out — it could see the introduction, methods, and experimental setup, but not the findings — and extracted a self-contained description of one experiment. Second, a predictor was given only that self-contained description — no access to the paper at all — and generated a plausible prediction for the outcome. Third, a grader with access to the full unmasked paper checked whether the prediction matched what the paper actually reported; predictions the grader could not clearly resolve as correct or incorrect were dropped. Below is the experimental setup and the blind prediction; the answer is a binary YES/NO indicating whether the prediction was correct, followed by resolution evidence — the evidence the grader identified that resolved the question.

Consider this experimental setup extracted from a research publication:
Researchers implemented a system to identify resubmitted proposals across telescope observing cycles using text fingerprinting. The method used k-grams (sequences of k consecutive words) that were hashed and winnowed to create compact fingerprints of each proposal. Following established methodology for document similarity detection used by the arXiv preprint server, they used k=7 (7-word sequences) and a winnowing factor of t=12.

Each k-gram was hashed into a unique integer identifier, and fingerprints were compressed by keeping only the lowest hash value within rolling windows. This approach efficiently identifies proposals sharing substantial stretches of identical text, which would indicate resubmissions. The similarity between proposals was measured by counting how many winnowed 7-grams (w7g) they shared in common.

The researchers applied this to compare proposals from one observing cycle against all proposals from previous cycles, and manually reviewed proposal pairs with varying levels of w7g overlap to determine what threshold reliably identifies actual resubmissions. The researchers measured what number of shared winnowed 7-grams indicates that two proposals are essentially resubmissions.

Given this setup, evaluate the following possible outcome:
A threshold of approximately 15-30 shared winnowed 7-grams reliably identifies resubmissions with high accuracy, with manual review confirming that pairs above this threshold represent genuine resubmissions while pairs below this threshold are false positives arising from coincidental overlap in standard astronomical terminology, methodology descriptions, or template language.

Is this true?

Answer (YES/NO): NO